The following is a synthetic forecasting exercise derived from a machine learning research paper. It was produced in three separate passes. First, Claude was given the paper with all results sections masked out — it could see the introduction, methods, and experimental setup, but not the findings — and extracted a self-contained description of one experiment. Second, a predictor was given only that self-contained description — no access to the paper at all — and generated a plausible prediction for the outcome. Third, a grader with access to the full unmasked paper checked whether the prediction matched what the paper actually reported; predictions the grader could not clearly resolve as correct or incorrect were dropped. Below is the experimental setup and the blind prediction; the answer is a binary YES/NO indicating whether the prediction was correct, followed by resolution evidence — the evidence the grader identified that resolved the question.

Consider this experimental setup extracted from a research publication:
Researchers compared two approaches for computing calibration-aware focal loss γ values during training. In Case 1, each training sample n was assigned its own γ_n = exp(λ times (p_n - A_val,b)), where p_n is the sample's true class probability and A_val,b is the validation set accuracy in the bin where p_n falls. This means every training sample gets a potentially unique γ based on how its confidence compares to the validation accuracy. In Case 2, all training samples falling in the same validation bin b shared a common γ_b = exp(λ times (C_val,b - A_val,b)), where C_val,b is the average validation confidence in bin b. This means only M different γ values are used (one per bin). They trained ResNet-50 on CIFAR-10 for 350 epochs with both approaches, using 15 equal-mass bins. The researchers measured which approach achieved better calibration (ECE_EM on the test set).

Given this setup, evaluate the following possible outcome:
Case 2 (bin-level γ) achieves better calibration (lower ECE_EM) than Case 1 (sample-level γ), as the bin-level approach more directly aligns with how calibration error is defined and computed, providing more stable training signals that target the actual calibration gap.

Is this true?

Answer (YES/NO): NO